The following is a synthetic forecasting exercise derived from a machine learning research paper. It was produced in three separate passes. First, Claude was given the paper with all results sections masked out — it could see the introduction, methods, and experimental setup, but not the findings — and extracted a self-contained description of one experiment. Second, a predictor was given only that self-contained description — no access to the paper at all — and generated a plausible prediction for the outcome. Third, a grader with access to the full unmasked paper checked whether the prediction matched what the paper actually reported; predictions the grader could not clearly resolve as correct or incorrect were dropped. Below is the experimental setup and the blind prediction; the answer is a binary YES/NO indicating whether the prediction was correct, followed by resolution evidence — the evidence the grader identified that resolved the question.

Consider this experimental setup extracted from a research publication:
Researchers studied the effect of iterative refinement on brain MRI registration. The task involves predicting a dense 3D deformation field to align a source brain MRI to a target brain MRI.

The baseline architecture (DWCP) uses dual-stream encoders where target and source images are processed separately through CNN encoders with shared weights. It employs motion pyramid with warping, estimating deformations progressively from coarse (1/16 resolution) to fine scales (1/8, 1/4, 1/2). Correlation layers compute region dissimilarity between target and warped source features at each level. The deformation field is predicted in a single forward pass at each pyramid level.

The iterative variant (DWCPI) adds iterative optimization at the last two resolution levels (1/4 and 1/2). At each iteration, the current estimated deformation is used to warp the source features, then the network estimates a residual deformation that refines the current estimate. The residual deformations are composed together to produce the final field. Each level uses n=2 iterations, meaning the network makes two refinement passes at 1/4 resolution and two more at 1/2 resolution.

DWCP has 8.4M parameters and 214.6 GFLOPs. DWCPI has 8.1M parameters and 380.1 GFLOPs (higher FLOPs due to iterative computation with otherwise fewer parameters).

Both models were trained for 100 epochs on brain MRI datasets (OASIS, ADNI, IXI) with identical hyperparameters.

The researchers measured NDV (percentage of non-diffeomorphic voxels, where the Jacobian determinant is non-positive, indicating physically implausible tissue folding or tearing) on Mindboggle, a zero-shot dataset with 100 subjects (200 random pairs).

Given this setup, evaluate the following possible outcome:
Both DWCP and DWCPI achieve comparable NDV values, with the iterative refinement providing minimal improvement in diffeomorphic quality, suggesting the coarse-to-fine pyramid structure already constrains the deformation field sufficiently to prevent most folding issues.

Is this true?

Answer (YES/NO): NO